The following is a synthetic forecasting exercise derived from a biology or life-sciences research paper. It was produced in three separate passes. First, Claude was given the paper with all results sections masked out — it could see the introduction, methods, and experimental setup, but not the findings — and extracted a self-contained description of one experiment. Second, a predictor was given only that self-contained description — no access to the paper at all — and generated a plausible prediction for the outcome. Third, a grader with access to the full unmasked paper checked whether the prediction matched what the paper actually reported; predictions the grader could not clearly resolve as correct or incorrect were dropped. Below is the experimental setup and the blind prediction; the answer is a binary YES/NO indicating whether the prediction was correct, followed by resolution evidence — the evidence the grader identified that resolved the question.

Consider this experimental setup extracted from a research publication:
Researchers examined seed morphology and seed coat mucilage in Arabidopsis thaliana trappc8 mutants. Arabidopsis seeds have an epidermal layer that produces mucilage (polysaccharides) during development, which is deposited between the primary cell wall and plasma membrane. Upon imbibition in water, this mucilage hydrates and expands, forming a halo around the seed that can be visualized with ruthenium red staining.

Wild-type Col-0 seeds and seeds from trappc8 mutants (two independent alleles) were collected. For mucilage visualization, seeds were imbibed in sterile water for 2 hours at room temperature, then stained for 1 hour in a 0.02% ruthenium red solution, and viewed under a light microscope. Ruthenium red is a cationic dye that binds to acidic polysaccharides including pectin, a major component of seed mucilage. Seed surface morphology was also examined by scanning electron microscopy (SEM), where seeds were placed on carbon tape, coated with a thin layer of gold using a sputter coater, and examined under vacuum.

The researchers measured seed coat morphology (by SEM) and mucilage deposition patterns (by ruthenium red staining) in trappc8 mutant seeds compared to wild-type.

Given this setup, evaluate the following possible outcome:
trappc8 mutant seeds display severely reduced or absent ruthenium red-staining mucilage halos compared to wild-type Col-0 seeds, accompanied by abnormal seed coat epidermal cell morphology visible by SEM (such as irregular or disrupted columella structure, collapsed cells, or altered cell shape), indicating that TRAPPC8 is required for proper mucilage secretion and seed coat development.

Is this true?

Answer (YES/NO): YES